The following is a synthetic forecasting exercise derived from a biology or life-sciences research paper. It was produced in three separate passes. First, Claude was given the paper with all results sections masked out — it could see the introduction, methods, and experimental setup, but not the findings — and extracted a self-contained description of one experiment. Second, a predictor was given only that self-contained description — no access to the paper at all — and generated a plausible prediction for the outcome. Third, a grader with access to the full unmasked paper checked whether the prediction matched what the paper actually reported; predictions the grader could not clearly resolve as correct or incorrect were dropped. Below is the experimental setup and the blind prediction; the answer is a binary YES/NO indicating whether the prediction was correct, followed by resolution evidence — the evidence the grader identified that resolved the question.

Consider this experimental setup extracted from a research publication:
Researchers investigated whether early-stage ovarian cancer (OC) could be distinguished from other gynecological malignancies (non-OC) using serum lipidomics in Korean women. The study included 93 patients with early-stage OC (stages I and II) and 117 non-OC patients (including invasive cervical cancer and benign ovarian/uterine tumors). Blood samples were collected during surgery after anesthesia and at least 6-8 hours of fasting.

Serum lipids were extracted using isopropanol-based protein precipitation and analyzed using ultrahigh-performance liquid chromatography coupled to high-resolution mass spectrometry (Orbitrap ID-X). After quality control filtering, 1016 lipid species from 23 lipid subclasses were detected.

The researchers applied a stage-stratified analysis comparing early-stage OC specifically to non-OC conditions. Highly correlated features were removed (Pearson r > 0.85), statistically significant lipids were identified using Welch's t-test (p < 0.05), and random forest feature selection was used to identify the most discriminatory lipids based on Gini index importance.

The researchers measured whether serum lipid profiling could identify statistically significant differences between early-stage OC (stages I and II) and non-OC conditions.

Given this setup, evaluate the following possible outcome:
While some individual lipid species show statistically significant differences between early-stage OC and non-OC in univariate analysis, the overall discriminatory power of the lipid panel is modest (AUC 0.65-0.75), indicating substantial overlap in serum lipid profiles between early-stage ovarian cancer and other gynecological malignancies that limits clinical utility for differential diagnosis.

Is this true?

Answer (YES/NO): YES